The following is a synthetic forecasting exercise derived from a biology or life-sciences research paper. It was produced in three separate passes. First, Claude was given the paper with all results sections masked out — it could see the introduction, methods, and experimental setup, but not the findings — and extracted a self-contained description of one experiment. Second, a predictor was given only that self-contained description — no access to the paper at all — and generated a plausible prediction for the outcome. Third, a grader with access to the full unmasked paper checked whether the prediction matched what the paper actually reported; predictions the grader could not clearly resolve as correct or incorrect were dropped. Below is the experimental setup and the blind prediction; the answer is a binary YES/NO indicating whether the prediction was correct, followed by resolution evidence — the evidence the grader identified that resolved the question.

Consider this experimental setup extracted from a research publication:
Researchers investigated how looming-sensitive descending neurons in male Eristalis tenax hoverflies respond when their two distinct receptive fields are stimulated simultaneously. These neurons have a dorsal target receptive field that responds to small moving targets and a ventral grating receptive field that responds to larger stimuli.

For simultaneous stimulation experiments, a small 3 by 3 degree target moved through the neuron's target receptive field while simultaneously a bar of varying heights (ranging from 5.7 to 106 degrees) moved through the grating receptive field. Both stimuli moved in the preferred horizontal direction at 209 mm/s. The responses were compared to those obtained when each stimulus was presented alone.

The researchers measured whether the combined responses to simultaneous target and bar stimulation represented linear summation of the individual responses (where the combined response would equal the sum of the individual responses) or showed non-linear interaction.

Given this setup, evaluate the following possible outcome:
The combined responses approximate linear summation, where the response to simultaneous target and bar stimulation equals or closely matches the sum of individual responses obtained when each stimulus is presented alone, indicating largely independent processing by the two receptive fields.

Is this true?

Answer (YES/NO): NO